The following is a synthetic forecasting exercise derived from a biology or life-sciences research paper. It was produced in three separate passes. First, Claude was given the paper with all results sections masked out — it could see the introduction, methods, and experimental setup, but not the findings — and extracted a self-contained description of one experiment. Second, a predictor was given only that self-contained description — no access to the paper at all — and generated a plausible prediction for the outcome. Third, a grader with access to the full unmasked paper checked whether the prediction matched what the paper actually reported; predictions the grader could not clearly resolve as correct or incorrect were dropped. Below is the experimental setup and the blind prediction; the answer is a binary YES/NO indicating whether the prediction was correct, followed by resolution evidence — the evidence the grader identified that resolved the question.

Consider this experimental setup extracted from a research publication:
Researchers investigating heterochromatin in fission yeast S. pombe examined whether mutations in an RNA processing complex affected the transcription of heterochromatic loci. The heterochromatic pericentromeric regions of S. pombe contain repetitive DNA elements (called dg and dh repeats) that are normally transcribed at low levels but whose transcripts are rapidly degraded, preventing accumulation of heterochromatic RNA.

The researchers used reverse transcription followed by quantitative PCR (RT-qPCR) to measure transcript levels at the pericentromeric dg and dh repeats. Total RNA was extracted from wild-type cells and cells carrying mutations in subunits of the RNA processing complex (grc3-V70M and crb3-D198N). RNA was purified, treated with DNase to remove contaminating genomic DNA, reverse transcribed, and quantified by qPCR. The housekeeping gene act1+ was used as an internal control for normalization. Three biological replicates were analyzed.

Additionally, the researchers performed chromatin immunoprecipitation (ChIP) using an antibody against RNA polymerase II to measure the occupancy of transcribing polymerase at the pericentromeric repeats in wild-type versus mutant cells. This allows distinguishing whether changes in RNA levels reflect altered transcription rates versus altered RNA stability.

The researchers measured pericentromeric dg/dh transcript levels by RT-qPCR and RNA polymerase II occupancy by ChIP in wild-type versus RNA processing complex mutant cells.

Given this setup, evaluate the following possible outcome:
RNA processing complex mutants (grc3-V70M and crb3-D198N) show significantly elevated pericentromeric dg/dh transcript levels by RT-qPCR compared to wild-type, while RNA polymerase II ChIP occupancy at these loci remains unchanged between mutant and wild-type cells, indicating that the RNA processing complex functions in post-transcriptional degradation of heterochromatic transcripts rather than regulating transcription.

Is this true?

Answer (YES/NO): YES